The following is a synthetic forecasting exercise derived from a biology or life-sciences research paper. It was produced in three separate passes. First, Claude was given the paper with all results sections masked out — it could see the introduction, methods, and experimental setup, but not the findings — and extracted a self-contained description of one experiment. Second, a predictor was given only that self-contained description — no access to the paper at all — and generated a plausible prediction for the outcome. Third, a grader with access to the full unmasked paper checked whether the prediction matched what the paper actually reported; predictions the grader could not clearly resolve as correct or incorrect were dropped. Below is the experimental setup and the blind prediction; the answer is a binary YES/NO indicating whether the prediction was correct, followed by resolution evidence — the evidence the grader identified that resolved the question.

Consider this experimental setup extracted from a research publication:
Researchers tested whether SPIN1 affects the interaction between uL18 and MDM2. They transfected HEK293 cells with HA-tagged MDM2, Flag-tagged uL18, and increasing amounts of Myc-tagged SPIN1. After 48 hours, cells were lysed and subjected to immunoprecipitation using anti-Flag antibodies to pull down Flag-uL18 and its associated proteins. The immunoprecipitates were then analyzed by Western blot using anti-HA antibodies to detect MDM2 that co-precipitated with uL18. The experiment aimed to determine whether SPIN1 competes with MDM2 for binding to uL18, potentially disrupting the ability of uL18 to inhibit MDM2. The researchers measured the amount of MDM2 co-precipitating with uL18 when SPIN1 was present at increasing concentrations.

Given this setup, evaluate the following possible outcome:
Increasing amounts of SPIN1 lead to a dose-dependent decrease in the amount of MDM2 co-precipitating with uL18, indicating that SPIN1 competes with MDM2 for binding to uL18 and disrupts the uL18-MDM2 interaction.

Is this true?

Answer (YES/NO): YES